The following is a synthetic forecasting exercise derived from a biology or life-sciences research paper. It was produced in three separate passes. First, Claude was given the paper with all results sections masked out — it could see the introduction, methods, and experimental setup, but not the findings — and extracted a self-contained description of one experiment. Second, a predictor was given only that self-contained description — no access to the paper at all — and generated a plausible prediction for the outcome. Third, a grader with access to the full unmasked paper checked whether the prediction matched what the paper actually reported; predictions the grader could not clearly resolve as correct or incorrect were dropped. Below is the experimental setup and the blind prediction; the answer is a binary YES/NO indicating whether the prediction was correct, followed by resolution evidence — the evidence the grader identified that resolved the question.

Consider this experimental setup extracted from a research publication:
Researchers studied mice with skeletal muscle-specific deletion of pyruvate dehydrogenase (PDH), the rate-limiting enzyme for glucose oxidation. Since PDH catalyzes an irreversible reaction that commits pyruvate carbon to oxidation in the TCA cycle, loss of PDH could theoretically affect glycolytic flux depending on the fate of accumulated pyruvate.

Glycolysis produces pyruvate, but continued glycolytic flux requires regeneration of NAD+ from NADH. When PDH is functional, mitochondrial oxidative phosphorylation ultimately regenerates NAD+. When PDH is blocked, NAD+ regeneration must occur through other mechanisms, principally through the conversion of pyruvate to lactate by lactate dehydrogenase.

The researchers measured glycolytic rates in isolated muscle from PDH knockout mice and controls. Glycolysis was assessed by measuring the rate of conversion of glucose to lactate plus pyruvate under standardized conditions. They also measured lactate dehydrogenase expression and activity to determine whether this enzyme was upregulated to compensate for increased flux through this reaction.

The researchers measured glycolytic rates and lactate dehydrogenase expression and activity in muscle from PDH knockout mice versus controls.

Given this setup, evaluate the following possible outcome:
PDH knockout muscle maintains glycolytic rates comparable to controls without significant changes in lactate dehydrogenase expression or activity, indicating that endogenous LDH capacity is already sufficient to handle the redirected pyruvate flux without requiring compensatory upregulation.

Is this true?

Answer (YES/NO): NO